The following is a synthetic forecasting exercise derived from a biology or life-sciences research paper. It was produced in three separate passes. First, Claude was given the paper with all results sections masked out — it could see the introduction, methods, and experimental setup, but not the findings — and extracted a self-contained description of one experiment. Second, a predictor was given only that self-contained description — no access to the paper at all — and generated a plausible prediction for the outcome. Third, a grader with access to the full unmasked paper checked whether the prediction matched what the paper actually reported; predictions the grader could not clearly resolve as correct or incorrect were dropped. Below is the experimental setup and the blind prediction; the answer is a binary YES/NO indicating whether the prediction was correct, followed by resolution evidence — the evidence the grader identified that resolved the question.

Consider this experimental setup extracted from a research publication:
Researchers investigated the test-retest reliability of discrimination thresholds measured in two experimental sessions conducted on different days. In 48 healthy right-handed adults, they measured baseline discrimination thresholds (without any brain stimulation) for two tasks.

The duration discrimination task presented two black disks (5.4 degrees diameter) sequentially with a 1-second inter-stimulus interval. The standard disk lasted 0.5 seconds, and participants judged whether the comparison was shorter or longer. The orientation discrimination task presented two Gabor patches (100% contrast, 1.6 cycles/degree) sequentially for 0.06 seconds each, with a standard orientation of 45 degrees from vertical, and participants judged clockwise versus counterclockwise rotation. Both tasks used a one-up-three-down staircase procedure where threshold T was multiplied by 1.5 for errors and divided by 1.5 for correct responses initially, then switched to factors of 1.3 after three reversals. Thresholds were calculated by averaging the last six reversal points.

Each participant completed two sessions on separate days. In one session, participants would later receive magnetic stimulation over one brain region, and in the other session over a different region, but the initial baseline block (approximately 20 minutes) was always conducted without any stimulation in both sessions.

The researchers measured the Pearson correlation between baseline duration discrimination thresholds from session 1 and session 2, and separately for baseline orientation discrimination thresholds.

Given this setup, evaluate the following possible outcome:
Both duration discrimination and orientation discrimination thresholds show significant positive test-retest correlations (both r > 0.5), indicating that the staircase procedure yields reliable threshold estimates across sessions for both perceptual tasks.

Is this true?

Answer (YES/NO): NO